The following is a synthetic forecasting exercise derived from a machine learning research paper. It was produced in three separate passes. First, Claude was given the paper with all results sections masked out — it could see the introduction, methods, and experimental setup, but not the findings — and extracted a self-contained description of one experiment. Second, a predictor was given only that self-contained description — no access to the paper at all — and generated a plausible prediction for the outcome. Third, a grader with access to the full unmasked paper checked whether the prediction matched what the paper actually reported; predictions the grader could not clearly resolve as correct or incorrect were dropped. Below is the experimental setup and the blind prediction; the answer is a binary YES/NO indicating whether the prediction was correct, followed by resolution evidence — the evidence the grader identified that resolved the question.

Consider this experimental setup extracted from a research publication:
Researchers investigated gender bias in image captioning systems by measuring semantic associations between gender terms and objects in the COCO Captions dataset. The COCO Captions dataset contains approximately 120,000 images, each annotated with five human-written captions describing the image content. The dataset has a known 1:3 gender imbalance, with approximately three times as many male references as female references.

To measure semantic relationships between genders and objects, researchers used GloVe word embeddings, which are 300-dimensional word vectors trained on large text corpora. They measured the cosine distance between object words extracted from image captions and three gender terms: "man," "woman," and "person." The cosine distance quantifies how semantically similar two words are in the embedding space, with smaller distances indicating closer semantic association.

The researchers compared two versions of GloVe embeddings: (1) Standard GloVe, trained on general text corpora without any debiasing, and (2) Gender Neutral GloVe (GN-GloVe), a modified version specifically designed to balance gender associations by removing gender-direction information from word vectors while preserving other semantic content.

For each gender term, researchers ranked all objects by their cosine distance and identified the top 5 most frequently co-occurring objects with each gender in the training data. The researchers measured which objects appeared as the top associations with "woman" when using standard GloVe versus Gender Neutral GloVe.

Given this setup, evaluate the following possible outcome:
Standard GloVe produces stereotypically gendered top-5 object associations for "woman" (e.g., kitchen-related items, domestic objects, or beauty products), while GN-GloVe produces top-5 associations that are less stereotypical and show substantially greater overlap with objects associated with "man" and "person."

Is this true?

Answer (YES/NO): YES